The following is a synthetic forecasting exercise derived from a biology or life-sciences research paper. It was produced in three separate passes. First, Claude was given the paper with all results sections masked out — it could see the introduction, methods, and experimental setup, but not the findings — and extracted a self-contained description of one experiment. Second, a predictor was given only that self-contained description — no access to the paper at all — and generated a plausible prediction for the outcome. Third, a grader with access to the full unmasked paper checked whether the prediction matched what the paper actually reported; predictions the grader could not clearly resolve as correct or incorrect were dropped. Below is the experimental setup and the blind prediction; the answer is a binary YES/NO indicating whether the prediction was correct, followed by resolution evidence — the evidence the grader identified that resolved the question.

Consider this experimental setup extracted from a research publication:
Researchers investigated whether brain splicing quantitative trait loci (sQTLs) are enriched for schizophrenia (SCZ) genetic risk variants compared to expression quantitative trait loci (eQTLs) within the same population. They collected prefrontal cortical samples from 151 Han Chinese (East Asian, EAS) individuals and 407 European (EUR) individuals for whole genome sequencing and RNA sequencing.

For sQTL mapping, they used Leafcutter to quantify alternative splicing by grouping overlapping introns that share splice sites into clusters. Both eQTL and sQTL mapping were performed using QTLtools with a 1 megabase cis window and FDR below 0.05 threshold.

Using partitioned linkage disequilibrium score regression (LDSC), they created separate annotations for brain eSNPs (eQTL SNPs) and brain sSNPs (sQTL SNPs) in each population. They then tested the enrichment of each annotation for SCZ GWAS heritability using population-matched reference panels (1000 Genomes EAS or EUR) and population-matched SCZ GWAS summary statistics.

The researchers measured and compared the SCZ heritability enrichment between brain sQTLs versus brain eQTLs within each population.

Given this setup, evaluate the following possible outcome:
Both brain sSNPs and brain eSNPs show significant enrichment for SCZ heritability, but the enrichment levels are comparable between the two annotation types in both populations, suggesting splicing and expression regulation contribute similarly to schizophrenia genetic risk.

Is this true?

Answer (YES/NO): YES